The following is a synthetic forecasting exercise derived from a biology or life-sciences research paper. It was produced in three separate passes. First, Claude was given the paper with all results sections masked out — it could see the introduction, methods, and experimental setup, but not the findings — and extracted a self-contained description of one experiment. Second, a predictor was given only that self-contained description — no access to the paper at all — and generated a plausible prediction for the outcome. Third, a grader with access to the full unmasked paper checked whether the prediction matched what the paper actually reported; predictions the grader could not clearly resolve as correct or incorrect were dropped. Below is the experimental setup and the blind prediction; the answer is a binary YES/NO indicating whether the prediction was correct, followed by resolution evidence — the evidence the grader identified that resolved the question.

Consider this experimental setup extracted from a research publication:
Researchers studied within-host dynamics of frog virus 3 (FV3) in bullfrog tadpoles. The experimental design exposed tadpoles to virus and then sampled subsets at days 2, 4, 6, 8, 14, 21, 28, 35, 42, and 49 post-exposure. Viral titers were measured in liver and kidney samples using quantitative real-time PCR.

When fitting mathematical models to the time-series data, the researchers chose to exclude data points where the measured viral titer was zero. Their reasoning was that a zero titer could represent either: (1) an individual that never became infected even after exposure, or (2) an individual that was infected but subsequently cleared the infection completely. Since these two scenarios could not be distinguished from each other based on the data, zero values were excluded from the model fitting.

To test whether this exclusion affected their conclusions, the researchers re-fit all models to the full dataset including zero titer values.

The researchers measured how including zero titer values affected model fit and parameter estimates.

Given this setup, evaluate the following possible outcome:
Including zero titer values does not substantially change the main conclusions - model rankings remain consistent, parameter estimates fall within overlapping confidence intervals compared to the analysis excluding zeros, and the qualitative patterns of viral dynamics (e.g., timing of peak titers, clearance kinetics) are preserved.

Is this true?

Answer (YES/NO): NO